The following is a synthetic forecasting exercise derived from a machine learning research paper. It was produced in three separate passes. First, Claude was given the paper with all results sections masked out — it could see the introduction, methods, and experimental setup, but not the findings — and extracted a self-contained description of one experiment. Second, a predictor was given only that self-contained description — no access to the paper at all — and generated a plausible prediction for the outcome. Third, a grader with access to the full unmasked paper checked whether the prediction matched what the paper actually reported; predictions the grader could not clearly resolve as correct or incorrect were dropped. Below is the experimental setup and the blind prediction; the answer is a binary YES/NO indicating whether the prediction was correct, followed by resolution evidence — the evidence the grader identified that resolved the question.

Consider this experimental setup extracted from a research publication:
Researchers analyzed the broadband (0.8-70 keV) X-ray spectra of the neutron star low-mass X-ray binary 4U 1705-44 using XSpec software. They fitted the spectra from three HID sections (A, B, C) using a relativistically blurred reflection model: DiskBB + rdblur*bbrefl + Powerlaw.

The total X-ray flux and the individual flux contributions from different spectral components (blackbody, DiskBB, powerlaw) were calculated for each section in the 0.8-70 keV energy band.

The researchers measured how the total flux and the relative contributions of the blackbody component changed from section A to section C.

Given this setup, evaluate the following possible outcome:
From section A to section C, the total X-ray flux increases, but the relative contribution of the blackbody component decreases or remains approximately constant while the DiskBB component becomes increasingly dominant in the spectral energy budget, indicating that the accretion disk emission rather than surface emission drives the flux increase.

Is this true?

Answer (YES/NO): NO